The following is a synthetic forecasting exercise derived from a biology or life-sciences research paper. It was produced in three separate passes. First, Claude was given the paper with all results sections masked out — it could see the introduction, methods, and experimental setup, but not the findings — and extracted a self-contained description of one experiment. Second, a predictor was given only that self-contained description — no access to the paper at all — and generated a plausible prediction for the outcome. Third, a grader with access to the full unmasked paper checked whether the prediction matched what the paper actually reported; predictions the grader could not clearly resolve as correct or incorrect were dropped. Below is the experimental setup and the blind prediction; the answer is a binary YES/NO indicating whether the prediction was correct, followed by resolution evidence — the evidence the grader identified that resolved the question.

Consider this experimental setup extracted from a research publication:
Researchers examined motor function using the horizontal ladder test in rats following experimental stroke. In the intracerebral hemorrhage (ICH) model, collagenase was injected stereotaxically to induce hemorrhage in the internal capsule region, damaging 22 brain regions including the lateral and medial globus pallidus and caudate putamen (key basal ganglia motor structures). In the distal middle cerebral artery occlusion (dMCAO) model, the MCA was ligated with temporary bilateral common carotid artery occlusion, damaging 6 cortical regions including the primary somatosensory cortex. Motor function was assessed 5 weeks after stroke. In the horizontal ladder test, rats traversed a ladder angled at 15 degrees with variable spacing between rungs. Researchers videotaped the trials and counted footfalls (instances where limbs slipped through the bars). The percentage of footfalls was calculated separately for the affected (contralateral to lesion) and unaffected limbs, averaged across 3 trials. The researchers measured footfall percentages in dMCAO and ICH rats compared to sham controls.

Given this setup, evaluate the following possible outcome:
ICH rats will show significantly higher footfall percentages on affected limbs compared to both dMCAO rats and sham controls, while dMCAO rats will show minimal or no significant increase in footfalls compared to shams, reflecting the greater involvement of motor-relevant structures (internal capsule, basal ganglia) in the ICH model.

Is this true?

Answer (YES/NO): NO